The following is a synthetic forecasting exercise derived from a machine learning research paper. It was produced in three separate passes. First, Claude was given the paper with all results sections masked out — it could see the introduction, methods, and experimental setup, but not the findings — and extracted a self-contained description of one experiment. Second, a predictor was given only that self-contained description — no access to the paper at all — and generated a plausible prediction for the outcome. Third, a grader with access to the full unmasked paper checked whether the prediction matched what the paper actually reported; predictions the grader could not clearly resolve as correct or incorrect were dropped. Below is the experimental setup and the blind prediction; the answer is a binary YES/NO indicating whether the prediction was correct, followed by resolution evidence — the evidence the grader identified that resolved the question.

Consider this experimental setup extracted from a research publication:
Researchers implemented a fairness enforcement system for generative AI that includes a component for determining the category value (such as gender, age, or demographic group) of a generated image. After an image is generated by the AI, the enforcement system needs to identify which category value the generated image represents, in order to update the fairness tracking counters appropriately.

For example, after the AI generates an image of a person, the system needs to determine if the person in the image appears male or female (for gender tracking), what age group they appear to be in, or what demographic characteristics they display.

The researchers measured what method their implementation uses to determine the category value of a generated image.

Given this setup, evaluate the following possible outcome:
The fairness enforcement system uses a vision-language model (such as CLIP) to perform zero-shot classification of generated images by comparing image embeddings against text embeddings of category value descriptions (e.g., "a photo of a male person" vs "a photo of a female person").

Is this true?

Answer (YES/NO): NO